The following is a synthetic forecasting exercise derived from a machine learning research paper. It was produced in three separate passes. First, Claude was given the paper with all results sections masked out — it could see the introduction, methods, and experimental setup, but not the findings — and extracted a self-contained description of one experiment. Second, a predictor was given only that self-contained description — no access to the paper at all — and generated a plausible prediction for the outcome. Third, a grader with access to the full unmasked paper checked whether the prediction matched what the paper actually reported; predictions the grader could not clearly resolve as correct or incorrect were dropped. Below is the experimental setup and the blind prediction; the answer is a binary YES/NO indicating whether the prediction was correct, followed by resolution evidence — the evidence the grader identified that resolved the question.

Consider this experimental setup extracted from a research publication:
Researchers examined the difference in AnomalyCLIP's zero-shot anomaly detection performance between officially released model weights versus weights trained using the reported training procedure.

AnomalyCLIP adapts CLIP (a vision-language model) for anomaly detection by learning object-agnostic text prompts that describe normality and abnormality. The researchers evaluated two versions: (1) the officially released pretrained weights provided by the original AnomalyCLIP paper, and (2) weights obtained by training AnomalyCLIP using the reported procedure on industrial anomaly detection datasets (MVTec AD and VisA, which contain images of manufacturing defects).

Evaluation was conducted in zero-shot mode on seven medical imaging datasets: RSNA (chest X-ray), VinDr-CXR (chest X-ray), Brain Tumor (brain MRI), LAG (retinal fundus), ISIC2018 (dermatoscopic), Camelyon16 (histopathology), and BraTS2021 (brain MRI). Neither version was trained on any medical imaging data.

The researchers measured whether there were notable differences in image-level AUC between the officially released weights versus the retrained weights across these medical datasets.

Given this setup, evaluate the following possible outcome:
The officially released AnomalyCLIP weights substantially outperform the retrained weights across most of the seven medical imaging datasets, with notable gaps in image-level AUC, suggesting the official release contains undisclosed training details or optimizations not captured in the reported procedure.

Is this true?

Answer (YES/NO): NO